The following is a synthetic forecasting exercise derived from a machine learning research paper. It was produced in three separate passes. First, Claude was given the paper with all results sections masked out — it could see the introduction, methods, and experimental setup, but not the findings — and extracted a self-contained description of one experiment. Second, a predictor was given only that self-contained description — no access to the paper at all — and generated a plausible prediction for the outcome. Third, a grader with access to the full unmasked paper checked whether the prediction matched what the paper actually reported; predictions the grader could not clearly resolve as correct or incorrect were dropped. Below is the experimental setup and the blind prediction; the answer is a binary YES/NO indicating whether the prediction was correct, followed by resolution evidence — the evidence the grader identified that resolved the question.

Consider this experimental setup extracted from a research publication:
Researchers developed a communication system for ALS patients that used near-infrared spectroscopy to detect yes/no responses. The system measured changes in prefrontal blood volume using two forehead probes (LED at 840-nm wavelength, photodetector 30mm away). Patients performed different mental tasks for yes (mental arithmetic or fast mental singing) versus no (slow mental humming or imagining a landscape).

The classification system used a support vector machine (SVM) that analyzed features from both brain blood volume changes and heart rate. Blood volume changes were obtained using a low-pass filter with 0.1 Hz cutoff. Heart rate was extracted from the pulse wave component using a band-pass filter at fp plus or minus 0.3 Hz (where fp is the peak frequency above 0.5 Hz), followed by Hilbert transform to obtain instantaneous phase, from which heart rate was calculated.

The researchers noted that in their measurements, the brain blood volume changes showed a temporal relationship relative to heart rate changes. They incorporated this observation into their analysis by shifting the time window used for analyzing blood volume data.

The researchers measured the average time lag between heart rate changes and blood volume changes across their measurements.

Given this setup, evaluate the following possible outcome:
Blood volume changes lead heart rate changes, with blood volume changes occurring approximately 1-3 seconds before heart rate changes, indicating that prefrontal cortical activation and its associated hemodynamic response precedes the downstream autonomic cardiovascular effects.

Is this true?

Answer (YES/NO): NO